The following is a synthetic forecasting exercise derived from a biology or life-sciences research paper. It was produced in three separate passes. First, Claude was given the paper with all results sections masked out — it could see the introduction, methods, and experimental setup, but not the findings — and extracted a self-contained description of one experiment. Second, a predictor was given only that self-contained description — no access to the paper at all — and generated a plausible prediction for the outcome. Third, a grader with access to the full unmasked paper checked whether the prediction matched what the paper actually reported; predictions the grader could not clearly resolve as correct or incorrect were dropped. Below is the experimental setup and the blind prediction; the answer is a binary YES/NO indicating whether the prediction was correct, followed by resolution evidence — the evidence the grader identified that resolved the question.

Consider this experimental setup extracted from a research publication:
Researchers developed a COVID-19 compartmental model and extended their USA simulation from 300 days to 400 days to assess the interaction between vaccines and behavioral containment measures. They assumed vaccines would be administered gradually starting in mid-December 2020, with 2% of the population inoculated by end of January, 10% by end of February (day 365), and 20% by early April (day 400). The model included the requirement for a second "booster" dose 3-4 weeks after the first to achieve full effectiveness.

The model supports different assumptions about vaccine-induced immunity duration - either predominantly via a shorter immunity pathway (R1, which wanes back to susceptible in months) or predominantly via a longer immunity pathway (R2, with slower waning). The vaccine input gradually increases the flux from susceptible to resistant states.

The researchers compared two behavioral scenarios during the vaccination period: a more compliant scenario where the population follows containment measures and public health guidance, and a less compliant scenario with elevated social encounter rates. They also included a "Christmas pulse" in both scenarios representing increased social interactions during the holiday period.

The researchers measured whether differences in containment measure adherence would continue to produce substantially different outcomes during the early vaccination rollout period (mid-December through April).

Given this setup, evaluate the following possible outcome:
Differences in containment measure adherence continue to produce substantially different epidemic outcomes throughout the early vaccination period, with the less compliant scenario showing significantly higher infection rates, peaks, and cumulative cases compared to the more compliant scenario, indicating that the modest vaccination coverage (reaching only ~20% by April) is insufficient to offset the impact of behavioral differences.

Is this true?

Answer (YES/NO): NO